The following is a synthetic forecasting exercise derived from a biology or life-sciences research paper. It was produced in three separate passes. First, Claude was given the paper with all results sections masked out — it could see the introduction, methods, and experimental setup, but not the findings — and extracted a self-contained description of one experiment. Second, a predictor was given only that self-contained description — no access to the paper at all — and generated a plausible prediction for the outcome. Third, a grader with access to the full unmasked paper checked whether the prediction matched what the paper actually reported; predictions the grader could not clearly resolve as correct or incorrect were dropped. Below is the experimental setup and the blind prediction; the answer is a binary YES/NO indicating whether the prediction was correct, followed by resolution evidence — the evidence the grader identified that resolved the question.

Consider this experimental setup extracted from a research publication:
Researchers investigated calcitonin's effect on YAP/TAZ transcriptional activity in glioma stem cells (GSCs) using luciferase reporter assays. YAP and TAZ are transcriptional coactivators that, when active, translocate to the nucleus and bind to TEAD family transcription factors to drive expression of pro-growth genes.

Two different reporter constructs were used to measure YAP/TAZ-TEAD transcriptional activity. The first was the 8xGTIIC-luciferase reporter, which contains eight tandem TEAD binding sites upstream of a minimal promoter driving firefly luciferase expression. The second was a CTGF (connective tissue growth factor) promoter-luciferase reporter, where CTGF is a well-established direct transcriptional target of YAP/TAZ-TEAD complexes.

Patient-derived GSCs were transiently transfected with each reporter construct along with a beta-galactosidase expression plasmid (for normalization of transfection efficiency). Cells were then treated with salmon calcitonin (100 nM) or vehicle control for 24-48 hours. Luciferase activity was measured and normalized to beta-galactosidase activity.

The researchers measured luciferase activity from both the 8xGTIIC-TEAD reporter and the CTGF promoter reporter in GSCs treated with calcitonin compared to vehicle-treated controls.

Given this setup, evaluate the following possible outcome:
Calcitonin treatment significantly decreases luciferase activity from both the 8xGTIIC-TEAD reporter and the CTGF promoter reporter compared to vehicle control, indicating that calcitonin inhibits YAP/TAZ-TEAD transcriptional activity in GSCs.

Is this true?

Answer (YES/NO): NO